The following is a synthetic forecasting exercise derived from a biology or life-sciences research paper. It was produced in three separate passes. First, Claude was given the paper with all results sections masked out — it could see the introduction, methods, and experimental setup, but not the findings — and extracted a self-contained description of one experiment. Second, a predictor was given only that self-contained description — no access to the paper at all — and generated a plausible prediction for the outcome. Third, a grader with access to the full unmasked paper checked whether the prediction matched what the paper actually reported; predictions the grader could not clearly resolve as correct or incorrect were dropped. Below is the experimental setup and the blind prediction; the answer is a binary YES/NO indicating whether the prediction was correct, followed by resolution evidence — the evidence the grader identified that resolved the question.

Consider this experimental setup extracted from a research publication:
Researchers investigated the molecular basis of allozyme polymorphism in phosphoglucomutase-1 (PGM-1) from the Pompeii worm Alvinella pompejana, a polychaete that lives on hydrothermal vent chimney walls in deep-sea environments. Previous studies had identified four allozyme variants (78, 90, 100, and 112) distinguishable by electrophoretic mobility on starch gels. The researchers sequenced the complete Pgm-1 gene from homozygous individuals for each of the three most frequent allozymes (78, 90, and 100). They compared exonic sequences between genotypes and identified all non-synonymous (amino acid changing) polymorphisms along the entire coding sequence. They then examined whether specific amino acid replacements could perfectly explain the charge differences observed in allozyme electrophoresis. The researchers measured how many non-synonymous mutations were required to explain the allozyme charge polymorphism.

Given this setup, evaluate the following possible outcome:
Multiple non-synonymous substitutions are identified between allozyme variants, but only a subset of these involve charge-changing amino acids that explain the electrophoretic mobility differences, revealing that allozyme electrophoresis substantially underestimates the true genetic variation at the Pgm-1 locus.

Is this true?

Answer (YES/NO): NO